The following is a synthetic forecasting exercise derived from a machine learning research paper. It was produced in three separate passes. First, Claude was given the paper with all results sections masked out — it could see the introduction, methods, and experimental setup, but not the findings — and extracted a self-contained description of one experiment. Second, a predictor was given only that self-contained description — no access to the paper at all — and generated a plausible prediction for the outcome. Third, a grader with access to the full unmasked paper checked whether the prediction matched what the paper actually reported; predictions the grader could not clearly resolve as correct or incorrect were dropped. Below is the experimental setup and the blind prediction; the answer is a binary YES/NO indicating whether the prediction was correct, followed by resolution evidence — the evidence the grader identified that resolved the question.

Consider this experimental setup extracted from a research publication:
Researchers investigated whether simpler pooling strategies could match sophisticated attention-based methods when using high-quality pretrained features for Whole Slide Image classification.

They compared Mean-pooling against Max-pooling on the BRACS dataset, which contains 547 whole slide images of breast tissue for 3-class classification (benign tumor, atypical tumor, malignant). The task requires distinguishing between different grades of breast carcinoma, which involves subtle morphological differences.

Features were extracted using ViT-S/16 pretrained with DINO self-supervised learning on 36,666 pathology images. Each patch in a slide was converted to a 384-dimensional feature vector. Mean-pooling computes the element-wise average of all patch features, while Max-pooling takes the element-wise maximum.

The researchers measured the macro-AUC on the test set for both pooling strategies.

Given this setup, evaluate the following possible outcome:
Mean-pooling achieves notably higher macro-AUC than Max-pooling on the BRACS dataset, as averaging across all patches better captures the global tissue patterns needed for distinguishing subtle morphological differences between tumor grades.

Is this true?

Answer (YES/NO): NO